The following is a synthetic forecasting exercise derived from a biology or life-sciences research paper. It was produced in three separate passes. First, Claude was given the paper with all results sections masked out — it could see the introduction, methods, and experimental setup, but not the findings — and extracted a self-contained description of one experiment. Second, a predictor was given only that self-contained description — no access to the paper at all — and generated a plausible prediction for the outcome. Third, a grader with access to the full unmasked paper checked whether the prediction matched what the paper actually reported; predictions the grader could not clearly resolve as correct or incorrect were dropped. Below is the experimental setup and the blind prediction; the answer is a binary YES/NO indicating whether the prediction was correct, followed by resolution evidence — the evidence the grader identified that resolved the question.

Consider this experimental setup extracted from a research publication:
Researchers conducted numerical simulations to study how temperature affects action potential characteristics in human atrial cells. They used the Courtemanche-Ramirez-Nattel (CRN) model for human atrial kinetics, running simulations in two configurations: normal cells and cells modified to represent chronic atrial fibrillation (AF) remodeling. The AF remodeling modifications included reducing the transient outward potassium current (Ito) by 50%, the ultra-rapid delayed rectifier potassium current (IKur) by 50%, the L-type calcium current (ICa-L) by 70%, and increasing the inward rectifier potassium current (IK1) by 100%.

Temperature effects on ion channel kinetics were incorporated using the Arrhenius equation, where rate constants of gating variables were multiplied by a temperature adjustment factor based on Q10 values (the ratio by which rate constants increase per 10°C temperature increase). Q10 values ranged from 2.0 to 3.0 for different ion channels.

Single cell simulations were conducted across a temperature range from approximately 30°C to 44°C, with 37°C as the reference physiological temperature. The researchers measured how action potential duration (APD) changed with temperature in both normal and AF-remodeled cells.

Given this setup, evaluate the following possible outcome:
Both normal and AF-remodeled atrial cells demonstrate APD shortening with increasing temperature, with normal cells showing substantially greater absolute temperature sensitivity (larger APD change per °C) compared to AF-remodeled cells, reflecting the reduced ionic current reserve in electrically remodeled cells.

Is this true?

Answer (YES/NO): YES